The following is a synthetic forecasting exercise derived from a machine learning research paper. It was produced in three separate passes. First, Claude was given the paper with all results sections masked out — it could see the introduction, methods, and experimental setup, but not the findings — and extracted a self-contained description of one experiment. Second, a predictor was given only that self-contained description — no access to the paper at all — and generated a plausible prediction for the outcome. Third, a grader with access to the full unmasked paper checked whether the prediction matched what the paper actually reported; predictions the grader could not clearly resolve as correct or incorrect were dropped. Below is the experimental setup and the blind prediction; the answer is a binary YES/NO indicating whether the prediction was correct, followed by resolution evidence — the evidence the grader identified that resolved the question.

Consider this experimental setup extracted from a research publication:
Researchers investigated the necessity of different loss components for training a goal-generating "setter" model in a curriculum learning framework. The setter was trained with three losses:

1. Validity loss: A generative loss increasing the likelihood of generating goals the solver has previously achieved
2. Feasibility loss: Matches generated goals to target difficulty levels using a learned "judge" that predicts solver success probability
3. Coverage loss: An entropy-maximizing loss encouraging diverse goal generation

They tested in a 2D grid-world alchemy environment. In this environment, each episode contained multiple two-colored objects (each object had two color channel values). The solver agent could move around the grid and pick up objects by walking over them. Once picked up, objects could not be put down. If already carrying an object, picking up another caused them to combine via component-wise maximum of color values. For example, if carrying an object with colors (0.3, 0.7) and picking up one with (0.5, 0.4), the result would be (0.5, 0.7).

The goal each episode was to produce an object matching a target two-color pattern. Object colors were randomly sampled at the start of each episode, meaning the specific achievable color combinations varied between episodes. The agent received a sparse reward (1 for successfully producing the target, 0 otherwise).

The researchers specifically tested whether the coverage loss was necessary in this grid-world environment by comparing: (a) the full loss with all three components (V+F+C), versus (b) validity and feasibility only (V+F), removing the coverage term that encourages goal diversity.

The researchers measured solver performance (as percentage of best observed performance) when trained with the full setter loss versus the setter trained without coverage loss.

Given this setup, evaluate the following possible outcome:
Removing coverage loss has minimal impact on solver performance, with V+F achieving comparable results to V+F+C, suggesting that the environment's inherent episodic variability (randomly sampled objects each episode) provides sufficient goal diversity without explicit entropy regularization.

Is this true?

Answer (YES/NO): NO